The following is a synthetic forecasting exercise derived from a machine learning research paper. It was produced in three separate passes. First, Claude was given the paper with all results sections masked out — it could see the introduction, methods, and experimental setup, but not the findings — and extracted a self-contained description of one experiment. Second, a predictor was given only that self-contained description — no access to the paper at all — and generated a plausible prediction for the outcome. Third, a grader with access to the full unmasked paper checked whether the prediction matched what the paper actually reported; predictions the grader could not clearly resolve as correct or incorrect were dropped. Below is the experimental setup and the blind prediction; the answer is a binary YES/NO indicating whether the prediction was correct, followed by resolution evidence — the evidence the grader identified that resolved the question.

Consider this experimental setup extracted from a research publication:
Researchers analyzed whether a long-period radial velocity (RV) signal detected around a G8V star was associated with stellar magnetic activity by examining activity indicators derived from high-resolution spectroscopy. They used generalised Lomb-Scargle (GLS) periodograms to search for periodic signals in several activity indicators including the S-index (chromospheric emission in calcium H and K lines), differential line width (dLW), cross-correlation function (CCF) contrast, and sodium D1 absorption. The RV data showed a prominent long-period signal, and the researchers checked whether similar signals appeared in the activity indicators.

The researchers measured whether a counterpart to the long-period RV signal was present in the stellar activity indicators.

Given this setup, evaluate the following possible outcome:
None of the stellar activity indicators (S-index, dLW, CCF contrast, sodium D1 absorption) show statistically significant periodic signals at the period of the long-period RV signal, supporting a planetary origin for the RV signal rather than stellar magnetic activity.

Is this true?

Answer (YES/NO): NO